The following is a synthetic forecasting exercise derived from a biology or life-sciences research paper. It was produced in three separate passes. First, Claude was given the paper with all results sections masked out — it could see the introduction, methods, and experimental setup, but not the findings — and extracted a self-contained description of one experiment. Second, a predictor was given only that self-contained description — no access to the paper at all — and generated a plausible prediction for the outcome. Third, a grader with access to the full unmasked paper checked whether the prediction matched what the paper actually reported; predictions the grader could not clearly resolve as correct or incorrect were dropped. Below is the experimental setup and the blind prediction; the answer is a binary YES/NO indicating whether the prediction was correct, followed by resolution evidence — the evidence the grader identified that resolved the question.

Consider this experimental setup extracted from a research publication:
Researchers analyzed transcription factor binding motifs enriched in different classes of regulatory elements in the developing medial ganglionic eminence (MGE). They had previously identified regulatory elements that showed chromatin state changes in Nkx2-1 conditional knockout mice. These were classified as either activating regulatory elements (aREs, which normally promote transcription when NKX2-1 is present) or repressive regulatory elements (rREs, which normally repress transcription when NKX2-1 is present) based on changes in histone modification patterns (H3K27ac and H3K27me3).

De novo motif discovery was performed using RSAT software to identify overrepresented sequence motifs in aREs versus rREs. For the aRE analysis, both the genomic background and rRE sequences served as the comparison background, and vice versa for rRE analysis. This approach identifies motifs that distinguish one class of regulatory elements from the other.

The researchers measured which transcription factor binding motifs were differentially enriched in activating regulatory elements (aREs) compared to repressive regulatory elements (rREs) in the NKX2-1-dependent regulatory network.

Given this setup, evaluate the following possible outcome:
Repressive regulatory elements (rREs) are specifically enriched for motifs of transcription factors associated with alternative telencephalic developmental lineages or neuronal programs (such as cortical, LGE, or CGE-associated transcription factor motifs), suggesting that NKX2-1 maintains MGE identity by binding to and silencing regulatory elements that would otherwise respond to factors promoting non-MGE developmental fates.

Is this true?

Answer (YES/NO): YES